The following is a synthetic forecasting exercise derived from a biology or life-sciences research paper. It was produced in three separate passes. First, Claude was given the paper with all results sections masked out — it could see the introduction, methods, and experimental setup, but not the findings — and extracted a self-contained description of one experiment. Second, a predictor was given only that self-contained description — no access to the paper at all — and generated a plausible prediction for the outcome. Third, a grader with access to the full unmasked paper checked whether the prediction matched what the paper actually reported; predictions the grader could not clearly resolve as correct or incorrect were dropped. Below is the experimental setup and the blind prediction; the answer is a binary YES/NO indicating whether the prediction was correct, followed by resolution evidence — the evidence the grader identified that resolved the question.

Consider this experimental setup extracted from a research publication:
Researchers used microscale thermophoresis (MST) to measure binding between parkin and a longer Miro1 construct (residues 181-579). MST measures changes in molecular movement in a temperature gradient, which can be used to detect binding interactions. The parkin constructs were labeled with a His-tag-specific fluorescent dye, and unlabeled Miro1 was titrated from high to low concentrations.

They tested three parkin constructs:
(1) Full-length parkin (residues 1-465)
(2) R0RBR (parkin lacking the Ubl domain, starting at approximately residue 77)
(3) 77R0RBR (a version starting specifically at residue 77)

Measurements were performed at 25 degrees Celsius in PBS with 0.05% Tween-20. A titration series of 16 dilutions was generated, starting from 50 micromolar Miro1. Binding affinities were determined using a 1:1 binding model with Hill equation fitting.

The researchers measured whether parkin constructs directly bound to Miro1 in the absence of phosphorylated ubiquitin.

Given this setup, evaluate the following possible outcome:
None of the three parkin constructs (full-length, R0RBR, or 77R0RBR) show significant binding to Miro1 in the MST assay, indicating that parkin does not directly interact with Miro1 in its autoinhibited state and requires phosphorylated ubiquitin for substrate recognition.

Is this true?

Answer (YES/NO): YES